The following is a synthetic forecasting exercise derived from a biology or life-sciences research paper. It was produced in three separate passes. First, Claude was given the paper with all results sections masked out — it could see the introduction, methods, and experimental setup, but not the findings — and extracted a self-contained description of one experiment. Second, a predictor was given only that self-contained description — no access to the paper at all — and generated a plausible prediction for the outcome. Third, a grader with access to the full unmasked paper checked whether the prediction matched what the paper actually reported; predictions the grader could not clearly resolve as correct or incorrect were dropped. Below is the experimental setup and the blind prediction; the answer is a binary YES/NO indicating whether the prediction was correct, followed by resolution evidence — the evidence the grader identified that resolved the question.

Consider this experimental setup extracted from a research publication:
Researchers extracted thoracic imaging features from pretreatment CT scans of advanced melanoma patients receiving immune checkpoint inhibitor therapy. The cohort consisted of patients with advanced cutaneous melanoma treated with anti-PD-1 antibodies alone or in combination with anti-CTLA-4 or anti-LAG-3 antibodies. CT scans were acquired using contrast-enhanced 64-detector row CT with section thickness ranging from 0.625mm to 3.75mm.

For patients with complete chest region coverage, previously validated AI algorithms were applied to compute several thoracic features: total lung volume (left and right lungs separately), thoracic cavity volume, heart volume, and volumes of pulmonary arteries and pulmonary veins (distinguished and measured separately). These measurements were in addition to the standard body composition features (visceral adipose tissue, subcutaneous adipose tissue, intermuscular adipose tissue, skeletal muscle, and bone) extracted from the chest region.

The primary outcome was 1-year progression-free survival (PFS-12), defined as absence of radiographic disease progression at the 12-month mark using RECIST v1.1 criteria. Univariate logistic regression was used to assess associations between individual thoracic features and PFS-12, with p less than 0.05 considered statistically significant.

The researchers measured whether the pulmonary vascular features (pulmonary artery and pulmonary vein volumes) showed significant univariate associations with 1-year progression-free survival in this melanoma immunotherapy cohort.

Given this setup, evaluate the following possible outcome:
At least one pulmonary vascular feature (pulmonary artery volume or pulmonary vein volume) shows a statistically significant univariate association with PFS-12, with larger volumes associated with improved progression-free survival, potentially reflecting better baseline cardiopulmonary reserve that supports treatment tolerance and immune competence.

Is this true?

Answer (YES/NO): NO